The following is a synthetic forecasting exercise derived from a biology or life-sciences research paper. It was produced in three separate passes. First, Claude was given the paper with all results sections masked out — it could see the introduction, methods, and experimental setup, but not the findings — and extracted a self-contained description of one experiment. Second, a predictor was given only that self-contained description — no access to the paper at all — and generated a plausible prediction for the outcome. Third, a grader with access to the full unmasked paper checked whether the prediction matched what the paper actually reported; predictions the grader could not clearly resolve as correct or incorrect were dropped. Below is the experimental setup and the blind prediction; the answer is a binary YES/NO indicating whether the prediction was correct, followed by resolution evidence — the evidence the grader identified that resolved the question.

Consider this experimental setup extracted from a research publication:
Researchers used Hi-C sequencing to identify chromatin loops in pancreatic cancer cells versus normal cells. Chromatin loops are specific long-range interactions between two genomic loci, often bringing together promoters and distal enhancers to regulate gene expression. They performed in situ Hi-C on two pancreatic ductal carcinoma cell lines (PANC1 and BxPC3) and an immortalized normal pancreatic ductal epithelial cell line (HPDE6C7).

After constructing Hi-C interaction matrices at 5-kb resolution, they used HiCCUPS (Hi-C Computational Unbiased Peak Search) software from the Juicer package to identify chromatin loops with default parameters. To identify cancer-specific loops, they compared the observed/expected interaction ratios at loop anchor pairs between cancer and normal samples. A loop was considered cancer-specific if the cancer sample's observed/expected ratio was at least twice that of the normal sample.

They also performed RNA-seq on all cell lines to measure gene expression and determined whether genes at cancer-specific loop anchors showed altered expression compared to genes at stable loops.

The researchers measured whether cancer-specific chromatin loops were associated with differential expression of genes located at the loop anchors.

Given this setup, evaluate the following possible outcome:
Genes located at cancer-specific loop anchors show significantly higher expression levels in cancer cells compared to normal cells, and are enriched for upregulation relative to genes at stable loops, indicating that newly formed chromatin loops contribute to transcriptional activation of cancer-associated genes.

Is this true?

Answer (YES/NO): YES